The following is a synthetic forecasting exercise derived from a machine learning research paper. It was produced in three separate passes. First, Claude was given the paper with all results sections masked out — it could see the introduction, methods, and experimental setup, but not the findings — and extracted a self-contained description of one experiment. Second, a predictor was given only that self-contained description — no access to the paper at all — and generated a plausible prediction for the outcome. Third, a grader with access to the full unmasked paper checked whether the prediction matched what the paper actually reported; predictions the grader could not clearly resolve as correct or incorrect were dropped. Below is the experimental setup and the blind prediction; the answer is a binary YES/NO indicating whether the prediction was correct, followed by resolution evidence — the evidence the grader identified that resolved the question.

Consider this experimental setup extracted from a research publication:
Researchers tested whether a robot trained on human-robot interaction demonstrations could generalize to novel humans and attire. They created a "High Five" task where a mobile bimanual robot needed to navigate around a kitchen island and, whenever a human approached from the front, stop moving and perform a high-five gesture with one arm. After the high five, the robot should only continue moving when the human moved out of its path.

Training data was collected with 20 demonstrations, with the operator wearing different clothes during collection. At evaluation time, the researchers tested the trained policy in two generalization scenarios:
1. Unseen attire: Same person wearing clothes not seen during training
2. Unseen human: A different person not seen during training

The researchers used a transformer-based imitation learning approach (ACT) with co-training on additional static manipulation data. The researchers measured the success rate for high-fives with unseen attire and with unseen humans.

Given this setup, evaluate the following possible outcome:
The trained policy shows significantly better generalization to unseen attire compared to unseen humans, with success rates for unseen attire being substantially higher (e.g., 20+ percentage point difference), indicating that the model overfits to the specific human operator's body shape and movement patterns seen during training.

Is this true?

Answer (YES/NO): NO